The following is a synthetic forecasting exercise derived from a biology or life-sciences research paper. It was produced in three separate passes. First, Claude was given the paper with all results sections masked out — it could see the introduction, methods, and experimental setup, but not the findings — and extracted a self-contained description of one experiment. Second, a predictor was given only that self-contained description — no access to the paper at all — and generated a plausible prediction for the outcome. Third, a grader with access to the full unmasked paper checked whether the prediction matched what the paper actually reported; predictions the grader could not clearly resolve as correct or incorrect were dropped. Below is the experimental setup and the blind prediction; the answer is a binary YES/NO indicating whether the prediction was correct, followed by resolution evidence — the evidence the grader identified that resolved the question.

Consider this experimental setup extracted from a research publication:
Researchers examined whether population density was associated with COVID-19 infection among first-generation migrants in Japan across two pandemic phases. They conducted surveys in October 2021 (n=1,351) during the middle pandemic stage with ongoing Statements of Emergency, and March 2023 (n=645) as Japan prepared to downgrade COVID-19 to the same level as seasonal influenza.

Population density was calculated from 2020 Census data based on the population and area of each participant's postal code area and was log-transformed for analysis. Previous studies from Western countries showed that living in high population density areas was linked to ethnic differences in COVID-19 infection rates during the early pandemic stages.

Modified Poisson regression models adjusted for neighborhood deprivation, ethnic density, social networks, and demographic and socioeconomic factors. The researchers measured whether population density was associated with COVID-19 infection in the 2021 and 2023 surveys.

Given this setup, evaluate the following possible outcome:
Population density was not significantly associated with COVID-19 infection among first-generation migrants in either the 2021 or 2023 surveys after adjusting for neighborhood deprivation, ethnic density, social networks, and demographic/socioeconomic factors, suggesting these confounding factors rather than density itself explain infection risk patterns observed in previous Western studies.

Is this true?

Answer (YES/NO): YES